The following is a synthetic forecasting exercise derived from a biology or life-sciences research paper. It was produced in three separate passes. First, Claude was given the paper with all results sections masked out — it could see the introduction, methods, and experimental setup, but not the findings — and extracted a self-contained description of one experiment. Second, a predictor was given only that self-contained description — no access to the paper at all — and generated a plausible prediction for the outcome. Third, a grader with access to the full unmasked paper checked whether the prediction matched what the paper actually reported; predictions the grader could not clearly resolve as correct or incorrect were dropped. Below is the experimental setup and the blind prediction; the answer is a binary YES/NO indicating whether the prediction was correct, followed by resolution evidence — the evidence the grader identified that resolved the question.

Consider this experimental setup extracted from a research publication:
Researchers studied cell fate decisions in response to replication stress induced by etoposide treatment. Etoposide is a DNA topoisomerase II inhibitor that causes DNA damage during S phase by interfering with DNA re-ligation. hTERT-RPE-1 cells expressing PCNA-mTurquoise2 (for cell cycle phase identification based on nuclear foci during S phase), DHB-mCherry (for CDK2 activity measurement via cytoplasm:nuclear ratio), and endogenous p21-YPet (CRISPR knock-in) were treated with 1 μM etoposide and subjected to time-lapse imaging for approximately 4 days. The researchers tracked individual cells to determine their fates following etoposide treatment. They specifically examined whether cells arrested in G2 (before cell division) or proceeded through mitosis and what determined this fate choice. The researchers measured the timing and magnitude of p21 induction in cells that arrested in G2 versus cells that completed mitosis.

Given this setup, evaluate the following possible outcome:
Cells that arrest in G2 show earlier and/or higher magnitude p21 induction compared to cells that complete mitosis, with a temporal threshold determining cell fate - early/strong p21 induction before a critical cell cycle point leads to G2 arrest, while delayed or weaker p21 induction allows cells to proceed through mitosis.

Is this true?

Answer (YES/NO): YES